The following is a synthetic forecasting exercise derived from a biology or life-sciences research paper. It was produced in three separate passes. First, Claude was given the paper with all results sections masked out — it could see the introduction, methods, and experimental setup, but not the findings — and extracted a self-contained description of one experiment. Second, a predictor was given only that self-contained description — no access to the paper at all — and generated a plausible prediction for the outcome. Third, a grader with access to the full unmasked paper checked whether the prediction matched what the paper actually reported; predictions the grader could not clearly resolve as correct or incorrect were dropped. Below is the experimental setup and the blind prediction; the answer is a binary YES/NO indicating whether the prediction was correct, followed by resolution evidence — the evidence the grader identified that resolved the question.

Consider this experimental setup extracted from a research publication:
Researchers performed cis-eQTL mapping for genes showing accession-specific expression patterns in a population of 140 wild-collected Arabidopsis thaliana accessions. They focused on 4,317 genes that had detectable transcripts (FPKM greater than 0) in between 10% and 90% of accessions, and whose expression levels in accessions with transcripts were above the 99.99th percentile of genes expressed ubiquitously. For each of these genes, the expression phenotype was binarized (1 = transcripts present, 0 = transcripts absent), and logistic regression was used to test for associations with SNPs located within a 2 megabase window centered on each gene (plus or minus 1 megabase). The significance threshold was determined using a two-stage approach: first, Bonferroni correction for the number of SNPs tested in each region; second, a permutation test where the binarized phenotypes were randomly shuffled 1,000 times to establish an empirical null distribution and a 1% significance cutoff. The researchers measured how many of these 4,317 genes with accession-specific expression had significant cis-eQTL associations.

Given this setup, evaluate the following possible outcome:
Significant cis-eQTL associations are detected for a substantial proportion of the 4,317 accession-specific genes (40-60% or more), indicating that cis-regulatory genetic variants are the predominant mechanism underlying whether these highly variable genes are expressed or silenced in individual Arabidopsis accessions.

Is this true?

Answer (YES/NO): NO